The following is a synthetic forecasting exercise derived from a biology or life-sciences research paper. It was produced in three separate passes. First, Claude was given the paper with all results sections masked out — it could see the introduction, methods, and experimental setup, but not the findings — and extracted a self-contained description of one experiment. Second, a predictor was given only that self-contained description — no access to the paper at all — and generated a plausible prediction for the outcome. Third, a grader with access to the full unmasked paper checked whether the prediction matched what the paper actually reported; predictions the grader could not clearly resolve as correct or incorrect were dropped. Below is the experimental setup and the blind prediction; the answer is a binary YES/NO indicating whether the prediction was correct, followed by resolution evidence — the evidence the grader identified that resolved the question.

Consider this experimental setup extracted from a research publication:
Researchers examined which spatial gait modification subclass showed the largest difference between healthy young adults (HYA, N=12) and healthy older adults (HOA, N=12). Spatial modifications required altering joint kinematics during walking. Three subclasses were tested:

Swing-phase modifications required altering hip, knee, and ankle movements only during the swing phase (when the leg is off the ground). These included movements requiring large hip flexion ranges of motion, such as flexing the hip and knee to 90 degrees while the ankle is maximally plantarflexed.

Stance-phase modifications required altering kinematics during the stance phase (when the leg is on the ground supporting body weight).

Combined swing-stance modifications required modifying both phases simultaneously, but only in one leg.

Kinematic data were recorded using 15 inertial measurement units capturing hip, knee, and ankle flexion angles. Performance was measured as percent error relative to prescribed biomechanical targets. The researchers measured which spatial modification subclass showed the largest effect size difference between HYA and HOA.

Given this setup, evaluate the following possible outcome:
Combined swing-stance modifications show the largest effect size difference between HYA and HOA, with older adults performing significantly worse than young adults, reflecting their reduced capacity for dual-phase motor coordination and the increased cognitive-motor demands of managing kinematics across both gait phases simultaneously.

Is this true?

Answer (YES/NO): NO